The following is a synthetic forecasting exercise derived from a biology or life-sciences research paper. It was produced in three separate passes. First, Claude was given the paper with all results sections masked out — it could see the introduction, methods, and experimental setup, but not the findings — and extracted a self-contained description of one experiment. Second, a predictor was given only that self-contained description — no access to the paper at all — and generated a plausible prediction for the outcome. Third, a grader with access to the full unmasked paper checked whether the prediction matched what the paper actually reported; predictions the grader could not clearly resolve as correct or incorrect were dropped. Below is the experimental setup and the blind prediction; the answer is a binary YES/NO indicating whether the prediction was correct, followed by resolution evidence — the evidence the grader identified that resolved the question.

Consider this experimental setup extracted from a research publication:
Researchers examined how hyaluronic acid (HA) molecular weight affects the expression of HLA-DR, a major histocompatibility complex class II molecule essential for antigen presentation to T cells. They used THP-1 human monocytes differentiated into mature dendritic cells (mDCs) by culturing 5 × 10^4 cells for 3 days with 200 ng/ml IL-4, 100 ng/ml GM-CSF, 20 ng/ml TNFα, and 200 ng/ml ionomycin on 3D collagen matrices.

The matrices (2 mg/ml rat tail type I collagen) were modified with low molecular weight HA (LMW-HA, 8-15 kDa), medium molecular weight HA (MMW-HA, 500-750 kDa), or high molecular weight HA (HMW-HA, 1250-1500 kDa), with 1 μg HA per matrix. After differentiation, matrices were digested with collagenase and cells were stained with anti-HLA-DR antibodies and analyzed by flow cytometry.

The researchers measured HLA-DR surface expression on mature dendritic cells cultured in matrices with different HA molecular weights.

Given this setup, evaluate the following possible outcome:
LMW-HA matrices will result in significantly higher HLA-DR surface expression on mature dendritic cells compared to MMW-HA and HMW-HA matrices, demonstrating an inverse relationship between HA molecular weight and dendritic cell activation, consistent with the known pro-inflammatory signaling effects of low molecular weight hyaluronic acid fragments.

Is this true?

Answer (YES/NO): NO